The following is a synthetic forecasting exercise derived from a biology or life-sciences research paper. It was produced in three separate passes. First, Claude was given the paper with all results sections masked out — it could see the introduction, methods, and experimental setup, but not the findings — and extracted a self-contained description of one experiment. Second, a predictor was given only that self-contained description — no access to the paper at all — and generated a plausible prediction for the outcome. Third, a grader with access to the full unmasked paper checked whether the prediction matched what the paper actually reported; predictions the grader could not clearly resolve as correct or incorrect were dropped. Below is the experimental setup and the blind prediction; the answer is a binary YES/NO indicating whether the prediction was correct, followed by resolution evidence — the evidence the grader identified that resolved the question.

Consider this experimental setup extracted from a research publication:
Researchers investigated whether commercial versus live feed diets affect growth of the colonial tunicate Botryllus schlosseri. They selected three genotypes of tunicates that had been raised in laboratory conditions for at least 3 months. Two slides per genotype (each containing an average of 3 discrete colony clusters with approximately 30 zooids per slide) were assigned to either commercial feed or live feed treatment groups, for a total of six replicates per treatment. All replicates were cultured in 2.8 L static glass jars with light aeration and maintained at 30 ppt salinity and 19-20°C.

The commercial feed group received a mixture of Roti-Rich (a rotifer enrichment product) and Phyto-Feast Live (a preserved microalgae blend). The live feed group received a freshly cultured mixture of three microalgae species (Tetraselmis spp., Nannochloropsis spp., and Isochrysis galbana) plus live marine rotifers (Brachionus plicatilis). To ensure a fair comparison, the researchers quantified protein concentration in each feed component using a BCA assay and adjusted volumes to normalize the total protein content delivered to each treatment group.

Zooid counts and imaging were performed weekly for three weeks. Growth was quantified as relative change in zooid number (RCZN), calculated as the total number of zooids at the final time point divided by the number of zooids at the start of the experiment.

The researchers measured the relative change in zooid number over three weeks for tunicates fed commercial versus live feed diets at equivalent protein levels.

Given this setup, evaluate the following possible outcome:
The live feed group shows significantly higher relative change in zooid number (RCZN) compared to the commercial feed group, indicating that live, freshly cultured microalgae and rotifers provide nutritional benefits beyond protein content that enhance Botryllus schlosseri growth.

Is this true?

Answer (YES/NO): YES